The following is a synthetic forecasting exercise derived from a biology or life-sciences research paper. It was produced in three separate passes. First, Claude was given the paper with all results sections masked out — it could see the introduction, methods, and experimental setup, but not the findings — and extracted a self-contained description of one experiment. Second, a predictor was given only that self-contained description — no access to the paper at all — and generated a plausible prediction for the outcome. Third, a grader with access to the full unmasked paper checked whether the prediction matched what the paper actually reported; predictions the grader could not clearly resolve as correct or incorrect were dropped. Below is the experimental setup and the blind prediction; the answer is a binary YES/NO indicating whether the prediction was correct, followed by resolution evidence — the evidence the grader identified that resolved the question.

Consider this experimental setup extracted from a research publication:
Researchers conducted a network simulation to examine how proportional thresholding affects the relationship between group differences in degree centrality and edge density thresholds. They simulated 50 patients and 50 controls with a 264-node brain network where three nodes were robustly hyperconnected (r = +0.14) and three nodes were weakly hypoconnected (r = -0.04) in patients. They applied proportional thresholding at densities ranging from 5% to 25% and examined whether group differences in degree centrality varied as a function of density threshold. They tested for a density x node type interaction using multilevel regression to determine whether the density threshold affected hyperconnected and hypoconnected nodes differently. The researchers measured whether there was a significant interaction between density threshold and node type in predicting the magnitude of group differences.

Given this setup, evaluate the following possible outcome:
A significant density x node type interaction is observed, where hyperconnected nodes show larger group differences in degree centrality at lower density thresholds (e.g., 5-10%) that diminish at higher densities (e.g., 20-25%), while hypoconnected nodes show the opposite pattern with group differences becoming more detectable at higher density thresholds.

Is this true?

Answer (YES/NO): NO